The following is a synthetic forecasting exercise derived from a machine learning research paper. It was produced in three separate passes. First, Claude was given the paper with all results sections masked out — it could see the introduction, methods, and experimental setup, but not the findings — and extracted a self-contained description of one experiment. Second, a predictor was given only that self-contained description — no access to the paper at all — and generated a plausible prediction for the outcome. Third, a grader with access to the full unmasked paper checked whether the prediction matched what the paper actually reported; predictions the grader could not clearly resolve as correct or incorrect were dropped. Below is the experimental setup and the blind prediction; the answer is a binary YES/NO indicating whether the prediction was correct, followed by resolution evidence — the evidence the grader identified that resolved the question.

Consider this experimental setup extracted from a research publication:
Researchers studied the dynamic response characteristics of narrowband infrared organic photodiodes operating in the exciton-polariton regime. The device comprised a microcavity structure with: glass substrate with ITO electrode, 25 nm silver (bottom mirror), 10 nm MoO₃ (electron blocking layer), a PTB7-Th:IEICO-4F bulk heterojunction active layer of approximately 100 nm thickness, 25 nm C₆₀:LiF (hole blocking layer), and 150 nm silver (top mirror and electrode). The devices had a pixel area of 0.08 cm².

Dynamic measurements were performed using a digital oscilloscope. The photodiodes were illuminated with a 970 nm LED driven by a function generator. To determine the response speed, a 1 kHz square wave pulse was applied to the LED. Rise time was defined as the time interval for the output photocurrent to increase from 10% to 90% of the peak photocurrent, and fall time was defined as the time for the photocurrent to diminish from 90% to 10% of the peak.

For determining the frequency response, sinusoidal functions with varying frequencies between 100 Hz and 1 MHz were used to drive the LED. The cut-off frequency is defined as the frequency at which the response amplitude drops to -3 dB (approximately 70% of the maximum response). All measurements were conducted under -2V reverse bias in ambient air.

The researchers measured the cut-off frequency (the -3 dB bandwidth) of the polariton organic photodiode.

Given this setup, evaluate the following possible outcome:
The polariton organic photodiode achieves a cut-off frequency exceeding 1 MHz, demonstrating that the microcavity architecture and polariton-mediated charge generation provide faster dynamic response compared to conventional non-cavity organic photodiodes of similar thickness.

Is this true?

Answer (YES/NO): NO